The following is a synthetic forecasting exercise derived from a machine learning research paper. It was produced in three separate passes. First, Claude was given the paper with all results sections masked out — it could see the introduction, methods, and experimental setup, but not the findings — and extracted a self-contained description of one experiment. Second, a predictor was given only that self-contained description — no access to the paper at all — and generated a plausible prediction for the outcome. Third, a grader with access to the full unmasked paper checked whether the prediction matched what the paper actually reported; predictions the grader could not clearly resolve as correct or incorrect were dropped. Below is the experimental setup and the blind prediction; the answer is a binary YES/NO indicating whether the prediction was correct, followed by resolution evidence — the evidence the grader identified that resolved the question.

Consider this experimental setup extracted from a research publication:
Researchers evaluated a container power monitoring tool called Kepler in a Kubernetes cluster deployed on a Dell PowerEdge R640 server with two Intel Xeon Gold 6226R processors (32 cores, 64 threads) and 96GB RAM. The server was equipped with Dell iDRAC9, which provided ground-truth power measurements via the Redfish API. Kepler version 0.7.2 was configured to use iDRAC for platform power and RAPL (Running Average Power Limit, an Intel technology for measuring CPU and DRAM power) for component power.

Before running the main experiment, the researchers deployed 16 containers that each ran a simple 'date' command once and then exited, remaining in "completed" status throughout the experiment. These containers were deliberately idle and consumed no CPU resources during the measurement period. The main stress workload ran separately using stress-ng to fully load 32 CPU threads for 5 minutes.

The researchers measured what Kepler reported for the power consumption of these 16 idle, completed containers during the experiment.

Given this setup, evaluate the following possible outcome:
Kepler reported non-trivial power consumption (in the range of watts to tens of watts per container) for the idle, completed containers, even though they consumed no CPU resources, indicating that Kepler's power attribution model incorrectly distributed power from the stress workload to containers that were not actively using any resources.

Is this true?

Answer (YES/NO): NO